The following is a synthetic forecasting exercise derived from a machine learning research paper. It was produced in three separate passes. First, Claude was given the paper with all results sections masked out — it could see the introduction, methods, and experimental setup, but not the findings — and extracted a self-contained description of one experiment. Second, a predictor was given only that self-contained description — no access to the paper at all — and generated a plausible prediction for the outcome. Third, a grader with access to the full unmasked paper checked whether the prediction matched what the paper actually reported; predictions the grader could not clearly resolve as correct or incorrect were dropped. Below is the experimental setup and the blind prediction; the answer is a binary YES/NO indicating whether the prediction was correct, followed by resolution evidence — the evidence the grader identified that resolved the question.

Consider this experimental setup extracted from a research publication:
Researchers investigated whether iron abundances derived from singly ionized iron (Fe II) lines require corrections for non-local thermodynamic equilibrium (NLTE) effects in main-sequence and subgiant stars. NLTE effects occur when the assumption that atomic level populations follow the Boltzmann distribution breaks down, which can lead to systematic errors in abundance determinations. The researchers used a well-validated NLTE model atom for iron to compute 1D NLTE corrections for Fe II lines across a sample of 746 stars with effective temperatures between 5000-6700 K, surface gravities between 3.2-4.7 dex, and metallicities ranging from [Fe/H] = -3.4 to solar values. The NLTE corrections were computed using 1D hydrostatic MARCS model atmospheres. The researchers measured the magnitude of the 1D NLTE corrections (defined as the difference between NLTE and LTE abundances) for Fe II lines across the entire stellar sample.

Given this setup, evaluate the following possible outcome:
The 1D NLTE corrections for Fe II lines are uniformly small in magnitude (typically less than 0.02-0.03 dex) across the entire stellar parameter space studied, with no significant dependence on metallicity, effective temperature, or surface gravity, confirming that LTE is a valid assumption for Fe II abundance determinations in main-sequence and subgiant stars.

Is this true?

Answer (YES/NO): YES